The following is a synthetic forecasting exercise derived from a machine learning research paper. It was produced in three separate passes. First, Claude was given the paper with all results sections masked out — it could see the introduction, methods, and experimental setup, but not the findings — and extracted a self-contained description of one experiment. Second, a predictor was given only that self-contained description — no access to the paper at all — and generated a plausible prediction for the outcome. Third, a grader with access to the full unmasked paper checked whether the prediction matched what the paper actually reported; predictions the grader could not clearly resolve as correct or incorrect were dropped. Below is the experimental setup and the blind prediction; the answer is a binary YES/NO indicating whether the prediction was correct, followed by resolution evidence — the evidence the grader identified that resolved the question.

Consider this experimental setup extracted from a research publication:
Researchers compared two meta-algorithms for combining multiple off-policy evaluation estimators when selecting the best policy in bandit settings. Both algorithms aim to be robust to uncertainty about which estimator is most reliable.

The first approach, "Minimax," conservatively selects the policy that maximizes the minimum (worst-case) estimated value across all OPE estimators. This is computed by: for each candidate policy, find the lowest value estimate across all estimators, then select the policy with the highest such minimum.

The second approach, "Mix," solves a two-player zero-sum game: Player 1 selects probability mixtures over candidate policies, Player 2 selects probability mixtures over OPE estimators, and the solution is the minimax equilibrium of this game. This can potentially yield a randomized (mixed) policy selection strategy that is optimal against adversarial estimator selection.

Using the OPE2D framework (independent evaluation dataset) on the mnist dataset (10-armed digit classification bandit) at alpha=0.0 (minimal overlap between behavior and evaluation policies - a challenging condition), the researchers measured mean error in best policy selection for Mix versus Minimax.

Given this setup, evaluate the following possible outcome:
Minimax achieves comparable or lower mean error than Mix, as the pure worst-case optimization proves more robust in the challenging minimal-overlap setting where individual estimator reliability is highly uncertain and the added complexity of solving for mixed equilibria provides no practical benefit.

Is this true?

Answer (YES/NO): YES